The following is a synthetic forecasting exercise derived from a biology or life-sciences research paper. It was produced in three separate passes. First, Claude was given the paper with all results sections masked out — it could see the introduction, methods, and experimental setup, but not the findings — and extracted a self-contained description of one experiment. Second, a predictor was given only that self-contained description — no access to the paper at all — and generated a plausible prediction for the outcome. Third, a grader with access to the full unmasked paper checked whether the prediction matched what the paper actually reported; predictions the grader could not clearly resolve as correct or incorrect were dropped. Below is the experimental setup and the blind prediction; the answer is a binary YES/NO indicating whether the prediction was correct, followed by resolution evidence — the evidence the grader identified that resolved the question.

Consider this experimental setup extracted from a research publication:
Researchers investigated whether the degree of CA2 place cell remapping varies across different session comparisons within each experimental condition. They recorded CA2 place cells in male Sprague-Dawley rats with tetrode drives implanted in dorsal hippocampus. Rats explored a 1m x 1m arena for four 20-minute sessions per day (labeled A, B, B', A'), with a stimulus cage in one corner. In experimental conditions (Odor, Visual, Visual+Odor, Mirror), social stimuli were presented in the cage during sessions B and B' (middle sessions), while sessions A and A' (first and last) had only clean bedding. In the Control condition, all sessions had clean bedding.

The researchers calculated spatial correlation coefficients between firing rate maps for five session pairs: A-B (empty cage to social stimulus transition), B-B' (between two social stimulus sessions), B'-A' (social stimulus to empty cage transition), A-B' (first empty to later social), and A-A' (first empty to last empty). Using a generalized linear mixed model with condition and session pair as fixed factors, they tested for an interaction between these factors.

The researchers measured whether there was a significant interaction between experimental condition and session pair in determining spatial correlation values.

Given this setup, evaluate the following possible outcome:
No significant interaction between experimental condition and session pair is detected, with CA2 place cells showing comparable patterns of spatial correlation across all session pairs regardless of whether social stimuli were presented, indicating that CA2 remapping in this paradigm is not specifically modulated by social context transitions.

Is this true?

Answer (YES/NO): NO